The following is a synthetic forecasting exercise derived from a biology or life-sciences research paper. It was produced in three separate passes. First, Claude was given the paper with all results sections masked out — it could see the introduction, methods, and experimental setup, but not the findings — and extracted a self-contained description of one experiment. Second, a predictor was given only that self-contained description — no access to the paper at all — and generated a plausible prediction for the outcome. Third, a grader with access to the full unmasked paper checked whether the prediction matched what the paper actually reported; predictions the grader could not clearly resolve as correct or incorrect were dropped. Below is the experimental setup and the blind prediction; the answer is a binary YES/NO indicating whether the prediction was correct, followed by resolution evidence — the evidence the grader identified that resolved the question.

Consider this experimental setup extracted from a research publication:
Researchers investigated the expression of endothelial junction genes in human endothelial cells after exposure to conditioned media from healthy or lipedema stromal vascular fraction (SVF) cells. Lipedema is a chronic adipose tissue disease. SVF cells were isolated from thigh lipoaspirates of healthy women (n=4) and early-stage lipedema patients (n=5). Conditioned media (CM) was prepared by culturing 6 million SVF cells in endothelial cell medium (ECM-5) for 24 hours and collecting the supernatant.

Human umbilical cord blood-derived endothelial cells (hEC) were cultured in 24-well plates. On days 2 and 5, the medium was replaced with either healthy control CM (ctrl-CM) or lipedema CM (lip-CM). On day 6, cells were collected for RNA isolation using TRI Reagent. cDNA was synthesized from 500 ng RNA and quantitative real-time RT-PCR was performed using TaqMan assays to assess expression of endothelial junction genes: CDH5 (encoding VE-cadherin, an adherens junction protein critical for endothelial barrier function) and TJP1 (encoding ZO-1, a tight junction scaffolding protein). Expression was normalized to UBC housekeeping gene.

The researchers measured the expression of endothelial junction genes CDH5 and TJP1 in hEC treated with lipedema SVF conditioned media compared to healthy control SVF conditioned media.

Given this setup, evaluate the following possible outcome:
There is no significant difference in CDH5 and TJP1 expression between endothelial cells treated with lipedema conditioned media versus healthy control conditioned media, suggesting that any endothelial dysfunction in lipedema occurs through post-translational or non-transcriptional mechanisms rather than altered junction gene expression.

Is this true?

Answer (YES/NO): NO